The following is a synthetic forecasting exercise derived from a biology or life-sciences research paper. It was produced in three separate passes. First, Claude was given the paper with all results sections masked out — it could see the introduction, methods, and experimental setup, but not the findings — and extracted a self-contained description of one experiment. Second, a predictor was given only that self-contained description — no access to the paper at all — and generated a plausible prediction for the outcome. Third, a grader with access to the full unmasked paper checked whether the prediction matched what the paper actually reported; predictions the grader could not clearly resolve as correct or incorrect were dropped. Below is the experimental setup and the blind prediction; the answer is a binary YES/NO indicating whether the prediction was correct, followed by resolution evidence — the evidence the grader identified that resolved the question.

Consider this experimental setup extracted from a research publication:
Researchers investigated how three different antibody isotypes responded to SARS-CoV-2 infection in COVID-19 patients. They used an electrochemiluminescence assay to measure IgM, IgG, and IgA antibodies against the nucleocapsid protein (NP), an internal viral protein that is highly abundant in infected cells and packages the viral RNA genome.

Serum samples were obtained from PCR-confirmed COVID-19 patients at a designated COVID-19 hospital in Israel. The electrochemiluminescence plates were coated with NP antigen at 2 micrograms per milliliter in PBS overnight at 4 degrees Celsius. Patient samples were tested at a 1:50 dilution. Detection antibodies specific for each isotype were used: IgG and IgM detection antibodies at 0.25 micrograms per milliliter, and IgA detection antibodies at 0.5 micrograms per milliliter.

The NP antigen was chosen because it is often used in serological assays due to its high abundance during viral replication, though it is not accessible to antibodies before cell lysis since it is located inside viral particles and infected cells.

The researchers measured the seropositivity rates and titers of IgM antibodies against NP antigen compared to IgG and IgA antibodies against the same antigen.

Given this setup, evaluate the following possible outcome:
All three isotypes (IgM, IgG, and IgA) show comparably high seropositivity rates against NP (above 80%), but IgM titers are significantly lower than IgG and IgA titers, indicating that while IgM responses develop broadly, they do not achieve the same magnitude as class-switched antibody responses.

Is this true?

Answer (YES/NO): NO